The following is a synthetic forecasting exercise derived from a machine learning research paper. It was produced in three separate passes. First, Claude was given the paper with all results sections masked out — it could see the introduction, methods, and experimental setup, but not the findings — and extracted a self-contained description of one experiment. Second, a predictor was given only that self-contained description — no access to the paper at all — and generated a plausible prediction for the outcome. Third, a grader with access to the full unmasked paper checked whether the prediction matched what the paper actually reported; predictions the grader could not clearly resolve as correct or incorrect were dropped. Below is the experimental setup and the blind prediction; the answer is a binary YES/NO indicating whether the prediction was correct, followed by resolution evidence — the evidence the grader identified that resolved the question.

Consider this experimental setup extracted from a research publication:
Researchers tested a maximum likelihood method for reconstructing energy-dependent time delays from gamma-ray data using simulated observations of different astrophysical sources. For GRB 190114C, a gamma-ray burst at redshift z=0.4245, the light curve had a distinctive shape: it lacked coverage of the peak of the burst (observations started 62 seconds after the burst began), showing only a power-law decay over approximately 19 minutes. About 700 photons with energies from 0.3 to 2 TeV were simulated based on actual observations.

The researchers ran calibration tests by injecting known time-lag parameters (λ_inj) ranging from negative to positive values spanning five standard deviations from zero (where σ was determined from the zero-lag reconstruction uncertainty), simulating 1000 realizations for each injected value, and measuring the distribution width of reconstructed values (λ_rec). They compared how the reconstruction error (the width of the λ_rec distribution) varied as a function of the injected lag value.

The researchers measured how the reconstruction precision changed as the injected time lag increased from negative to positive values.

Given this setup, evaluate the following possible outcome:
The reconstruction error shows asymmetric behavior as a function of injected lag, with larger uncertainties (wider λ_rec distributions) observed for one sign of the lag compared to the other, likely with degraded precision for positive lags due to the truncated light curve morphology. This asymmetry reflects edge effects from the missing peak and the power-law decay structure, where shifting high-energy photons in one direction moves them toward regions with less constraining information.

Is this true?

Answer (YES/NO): NO